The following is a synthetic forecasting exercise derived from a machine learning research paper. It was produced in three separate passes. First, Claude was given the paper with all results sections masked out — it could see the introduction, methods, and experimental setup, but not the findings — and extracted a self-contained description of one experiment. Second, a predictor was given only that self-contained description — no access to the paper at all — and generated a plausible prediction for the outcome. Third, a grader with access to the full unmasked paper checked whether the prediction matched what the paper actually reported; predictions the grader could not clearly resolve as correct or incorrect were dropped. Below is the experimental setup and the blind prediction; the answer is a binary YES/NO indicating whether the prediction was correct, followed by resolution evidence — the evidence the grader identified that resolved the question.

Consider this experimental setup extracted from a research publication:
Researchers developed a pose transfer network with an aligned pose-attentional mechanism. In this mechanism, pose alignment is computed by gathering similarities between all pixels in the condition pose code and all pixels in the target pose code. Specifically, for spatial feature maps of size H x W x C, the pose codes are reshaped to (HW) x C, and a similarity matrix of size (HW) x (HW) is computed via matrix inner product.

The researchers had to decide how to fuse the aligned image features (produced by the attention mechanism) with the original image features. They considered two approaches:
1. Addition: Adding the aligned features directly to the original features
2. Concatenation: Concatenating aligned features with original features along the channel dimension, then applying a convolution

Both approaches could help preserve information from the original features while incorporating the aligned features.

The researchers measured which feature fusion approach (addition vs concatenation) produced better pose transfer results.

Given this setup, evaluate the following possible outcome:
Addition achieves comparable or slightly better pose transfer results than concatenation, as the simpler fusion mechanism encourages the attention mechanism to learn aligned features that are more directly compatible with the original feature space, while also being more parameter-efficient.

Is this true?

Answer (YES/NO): NO